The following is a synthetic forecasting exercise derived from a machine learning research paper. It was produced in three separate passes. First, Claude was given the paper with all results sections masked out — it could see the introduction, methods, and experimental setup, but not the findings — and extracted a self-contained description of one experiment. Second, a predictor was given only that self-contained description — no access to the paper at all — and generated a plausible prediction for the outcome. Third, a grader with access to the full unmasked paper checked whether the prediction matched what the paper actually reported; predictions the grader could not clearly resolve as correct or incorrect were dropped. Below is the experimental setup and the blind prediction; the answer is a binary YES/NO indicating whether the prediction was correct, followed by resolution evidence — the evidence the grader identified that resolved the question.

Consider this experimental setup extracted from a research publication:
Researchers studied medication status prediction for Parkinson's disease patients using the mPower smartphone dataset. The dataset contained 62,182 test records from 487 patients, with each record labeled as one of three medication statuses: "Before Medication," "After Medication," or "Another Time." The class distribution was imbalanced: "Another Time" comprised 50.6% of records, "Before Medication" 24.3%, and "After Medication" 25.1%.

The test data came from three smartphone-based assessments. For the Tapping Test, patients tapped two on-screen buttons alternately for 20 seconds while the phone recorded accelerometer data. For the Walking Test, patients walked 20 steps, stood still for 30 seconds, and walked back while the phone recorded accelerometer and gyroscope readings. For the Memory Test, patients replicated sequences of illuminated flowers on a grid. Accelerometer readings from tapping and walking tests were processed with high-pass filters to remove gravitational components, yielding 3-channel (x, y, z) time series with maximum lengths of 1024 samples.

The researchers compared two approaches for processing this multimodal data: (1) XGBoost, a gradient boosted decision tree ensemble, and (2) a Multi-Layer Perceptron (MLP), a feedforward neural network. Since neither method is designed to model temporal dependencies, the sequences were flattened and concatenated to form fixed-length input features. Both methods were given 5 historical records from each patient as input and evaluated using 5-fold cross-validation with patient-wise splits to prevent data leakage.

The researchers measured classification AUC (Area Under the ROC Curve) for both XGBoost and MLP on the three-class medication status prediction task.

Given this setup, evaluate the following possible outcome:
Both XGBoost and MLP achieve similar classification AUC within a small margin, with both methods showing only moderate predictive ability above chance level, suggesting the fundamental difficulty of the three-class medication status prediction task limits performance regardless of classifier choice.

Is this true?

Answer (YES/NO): NO